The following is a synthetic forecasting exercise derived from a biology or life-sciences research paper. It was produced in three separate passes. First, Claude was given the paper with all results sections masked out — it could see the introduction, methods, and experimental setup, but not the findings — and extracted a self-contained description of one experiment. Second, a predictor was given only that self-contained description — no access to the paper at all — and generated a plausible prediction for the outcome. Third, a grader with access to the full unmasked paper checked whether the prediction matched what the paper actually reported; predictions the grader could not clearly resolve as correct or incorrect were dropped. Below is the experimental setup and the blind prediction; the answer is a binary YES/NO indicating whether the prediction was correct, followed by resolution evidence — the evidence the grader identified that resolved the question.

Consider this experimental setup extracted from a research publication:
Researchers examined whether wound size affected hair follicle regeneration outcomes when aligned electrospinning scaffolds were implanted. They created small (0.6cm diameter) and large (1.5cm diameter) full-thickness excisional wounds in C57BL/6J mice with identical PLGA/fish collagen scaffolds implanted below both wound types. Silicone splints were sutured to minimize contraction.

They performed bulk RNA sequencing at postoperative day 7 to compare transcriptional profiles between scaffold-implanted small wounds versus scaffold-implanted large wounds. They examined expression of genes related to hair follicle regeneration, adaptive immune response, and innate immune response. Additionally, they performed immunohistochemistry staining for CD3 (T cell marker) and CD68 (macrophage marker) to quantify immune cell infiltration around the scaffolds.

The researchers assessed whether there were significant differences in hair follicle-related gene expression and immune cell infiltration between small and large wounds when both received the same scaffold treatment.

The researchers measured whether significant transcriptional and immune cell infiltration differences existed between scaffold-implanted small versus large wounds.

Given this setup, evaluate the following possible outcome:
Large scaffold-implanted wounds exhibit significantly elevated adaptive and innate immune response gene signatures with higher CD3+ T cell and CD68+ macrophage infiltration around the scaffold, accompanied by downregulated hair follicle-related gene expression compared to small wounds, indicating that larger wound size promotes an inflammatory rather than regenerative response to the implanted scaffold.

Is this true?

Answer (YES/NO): NO